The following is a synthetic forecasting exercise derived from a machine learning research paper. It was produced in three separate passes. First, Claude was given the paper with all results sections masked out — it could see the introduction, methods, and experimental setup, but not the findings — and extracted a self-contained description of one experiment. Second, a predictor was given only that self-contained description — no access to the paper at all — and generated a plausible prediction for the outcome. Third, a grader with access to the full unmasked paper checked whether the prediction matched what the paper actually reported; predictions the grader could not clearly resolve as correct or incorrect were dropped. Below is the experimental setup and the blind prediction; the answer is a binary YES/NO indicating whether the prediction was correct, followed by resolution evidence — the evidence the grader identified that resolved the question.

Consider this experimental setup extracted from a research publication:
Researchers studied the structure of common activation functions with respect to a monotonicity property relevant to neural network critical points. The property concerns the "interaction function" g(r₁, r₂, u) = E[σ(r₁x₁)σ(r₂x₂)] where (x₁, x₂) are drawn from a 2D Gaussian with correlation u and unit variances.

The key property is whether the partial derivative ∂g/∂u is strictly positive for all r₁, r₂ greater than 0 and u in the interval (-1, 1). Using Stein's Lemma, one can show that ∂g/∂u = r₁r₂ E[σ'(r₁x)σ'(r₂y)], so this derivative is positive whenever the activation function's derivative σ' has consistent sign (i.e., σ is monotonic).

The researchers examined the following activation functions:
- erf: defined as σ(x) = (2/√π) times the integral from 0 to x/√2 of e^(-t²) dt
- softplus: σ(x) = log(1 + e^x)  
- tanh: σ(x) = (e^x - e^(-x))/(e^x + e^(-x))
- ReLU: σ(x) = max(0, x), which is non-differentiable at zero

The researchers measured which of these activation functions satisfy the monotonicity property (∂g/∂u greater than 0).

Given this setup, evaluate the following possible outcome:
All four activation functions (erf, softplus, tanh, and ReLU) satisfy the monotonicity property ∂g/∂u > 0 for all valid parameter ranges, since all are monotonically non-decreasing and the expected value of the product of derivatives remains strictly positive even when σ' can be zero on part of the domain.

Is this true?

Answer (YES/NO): YES